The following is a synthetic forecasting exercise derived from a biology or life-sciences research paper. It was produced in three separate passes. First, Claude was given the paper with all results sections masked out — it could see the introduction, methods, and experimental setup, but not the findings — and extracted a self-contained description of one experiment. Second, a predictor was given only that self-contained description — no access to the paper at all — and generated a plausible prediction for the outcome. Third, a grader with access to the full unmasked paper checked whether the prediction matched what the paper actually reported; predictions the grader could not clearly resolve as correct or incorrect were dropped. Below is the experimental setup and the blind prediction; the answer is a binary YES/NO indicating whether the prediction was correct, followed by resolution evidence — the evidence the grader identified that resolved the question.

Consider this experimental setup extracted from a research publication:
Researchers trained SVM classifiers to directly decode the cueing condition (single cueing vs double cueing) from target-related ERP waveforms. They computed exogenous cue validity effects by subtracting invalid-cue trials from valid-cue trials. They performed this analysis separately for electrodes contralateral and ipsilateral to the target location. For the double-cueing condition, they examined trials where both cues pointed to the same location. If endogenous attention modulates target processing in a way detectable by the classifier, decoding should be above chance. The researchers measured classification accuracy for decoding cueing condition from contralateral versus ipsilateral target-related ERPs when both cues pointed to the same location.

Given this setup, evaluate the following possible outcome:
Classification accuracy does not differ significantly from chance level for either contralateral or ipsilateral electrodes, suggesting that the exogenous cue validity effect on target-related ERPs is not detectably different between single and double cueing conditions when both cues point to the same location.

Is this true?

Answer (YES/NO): NO